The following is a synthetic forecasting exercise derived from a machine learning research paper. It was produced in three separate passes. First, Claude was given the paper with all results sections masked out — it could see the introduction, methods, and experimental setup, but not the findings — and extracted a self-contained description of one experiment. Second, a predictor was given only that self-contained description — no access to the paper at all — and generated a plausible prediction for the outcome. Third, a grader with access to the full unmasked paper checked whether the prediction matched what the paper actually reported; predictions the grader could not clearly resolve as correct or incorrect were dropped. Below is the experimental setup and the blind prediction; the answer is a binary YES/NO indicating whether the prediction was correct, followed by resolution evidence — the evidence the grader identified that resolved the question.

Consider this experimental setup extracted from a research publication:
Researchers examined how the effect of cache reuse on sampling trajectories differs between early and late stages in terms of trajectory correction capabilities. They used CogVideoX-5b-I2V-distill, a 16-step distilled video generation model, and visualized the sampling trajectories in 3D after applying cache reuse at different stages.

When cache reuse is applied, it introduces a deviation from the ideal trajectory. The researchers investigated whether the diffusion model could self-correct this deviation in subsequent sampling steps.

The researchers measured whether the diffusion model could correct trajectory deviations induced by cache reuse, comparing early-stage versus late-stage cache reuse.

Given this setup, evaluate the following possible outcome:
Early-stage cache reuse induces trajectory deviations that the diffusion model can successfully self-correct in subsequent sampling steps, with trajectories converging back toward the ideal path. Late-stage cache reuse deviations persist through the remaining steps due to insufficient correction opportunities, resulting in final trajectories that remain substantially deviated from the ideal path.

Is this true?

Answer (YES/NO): YES